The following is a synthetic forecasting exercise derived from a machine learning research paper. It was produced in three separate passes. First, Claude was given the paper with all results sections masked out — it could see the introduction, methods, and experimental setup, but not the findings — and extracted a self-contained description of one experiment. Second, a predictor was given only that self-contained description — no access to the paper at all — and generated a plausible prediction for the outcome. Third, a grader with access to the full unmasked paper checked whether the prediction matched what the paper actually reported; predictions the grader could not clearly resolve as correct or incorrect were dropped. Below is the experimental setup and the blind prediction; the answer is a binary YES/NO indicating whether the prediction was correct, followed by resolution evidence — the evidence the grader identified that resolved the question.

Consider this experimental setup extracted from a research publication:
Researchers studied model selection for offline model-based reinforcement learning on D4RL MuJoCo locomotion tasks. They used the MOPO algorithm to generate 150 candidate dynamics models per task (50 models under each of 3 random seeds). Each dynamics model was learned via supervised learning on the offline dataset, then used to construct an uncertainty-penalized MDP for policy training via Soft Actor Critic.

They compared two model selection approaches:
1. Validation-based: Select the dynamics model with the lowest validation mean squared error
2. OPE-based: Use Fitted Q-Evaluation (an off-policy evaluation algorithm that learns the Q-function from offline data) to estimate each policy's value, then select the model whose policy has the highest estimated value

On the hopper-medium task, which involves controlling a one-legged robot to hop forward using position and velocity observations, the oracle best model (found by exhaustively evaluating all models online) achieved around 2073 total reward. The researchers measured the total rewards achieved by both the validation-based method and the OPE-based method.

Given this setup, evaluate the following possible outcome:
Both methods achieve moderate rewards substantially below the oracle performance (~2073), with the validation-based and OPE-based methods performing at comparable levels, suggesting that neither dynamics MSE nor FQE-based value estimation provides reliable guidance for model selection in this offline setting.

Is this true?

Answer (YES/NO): NO